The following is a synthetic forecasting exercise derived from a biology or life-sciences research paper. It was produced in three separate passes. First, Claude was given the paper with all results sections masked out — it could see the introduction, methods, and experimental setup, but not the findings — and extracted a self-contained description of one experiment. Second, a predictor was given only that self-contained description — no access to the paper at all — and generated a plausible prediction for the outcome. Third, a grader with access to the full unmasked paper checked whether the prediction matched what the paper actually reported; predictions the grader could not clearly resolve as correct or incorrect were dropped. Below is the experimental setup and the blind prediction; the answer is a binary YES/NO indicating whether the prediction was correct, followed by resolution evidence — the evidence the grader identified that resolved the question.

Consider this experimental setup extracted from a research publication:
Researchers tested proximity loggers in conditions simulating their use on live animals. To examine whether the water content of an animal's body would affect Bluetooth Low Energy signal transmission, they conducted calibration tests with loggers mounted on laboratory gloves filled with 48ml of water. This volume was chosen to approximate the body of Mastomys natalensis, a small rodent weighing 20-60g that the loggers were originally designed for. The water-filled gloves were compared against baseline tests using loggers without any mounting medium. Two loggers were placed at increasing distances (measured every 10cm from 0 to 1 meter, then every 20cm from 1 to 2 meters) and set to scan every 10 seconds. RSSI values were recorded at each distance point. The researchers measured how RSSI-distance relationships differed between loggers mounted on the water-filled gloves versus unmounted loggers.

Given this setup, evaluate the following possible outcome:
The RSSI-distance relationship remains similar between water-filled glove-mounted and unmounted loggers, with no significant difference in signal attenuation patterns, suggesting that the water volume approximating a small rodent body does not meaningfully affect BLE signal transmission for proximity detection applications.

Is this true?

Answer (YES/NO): YES